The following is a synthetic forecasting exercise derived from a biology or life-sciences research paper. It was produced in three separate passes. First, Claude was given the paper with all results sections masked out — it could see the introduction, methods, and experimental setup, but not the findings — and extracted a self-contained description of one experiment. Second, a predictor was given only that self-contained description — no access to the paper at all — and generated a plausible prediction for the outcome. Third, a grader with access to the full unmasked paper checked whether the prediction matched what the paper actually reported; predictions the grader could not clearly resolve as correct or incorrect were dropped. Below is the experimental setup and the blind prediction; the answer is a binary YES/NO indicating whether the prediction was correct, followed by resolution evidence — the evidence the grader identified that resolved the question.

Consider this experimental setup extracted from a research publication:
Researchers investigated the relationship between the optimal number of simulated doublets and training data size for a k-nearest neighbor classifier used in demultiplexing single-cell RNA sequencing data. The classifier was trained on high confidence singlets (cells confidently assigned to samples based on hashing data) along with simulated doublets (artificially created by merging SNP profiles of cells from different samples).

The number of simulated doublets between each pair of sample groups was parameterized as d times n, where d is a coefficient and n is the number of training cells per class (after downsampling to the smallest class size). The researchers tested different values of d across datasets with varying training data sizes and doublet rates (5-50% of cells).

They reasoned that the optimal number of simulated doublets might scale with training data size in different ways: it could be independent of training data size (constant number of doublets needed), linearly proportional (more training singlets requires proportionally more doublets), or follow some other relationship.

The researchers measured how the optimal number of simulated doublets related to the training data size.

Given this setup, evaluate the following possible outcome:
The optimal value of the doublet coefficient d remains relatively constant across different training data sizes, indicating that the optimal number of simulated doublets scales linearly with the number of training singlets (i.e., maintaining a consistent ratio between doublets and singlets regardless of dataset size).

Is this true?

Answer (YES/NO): YES